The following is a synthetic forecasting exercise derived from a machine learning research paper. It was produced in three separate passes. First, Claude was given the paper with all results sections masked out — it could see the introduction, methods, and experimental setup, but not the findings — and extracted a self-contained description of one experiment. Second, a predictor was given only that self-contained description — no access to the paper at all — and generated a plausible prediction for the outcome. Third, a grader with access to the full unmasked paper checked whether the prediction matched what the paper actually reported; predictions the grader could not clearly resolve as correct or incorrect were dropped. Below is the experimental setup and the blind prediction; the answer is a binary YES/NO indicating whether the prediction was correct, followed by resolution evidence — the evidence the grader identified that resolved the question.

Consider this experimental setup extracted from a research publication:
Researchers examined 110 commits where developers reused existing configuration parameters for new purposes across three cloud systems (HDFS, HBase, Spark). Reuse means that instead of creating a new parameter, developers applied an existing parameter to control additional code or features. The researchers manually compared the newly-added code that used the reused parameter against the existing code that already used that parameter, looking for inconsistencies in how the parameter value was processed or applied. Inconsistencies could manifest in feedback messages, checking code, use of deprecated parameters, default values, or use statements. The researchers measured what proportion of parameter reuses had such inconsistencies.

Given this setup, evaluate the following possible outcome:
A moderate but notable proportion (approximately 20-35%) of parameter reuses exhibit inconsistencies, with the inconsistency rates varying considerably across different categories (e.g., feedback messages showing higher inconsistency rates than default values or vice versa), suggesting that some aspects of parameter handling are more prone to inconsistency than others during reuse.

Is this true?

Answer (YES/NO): NO